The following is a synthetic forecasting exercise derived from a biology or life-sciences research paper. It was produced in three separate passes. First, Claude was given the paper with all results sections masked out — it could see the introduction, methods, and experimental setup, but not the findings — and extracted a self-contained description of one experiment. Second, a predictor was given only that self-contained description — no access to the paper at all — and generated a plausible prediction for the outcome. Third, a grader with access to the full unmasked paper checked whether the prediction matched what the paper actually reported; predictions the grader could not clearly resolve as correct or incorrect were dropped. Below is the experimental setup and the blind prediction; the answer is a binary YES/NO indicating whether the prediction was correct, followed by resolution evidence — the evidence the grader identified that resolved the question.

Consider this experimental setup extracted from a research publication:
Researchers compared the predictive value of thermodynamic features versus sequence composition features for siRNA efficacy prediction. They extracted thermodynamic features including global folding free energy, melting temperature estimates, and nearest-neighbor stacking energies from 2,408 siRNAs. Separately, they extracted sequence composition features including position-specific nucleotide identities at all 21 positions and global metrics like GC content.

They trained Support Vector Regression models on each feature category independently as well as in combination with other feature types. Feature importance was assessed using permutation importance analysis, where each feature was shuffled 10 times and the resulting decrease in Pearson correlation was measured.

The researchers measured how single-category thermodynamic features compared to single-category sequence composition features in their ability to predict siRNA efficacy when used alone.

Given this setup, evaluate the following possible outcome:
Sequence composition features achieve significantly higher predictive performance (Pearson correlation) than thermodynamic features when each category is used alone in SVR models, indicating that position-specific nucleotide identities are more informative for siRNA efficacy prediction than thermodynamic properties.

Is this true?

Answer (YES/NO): YES